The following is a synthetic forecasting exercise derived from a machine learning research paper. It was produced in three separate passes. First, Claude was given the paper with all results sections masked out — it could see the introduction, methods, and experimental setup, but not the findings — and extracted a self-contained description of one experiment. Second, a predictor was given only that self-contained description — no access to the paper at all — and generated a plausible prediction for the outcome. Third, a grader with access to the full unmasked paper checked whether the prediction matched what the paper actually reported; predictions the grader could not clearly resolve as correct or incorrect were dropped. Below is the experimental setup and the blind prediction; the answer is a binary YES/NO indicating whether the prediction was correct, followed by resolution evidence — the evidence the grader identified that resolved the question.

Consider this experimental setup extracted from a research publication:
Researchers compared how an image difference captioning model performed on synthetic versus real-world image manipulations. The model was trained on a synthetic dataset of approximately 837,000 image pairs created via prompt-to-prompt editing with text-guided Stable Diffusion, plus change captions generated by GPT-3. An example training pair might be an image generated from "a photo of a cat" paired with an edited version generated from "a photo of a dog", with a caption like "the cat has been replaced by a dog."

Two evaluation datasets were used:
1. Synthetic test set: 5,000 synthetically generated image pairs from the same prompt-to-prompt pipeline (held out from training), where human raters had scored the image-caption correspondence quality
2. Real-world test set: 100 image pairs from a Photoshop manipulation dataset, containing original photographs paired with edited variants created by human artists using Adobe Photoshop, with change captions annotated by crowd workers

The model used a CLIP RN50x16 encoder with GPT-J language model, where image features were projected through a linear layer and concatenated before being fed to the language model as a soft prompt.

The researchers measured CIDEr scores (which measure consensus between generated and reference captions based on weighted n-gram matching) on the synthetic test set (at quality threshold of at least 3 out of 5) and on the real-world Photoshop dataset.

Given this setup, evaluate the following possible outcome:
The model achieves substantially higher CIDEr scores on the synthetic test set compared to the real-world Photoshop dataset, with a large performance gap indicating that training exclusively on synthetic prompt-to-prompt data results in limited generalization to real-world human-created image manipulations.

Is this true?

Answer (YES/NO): YES